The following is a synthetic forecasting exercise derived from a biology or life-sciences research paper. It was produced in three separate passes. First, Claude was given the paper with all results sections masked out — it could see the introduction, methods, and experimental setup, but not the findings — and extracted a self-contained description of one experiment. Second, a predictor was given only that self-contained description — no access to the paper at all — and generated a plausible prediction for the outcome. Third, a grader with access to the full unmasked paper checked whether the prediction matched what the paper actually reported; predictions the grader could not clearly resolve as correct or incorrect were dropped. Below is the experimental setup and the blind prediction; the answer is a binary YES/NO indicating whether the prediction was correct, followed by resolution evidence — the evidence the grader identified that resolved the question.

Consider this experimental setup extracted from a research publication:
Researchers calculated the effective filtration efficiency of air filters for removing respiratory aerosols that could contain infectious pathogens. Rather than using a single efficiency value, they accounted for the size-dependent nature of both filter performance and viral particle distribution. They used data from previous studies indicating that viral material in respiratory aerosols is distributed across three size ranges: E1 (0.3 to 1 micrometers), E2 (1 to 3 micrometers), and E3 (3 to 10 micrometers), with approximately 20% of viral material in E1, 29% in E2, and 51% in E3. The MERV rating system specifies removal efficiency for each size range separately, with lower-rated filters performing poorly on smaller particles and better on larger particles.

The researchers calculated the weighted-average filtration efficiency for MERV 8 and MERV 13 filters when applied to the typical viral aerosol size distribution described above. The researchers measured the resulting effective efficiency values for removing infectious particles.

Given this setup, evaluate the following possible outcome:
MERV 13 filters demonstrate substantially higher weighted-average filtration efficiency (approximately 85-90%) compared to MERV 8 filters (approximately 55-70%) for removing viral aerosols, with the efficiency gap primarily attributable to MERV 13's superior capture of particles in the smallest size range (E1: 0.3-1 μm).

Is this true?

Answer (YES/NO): NO